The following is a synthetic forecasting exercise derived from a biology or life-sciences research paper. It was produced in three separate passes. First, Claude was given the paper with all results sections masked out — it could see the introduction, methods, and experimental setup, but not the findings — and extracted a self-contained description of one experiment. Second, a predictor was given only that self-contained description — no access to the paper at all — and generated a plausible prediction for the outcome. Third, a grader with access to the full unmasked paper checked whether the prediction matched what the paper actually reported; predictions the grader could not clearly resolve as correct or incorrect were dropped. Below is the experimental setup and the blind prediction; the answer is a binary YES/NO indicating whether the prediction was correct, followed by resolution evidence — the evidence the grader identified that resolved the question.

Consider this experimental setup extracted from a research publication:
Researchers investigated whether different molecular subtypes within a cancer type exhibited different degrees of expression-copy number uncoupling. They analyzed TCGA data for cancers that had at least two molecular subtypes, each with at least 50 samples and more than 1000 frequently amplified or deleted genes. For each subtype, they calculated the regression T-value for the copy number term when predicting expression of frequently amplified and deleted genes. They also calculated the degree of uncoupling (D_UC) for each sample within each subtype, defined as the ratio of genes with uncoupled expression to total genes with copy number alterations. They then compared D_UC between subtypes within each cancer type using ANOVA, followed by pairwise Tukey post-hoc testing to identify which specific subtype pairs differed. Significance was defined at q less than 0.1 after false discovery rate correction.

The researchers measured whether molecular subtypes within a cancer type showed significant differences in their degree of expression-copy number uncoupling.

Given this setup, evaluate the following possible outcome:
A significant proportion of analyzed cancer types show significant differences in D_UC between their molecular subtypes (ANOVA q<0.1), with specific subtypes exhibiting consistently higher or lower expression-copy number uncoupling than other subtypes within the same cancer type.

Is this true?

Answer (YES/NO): NO